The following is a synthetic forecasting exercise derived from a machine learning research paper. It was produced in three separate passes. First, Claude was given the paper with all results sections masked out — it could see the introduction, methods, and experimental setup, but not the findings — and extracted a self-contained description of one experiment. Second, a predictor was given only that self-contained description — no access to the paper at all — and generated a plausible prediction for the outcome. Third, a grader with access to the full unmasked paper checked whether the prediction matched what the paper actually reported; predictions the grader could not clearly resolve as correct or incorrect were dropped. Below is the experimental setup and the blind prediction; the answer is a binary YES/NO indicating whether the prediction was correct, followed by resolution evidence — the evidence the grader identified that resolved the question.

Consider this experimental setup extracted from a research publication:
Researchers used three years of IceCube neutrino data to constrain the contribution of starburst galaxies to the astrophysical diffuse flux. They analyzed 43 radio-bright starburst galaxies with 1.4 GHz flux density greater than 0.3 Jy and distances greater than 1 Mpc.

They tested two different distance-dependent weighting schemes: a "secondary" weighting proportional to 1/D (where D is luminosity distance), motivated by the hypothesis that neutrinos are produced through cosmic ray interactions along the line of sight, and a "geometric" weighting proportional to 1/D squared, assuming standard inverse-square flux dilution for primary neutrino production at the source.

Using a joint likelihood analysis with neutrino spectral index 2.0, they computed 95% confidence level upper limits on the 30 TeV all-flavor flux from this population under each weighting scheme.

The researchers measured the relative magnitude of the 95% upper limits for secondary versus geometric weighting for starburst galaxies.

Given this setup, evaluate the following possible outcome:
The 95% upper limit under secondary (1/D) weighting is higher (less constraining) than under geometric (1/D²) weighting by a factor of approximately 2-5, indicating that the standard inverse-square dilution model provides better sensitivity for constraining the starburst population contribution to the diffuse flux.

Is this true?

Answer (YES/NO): NO